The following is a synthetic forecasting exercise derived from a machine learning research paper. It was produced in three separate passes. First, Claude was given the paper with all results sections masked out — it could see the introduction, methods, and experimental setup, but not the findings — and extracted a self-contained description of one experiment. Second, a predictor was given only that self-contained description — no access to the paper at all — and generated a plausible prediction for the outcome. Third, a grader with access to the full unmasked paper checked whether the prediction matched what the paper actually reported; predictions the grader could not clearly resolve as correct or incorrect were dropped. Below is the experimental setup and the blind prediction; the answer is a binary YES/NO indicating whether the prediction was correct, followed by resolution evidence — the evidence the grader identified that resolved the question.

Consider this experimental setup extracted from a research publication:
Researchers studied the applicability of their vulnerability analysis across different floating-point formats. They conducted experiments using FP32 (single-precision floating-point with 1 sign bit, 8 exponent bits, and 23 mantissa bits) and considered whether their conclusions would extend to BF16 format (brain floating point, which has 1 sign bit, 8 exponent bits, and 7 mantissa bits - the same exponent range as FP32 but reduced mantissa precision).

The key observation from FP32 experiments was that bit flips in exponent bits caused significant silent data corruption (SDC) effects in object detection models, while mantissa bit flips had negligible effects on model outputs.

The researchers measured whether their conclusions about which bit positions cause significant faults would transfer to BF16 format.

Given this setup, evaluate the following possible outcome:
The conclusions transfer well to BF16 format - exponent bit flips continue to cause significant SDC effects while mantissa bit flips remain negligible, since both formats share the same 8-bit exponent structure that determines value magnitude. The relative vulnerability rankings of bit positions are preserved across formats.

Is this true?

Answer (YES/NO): YES